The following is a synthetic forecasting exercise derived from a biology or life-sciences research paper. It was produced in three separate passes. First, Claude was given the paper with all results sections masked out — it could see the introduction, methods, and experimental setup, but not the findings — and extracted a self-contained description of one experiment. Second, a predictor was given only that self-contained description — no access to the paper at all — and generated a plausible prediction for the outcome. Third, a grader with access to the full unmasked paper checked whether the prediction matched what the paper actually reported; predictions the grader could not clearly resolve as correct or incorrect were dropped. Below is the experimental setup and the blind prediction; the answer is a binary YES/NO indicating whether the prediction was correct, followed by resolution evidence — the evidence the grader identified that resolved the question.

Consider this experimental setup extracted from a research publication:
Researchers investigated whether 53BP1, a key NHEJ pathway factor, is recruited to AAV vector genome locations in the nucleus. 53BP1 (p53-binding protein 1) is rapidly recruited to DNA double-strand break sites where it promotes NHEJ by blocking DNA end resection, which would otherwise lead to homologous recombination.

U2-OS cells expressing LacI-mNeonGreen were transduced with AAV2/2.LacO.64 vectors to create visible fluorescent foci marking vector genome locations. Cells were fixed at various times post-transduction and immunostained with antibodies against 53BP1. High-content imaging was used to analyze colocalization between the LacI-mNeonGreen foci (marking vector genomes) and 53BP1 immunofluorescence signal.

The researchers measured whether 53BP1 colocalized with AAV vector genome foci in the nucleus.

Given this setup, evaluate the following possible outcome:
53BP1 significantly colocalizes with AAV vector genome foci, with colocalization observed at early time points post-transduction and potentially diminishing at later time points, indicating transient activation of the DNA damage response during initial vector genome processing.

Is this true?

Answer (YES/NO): NO